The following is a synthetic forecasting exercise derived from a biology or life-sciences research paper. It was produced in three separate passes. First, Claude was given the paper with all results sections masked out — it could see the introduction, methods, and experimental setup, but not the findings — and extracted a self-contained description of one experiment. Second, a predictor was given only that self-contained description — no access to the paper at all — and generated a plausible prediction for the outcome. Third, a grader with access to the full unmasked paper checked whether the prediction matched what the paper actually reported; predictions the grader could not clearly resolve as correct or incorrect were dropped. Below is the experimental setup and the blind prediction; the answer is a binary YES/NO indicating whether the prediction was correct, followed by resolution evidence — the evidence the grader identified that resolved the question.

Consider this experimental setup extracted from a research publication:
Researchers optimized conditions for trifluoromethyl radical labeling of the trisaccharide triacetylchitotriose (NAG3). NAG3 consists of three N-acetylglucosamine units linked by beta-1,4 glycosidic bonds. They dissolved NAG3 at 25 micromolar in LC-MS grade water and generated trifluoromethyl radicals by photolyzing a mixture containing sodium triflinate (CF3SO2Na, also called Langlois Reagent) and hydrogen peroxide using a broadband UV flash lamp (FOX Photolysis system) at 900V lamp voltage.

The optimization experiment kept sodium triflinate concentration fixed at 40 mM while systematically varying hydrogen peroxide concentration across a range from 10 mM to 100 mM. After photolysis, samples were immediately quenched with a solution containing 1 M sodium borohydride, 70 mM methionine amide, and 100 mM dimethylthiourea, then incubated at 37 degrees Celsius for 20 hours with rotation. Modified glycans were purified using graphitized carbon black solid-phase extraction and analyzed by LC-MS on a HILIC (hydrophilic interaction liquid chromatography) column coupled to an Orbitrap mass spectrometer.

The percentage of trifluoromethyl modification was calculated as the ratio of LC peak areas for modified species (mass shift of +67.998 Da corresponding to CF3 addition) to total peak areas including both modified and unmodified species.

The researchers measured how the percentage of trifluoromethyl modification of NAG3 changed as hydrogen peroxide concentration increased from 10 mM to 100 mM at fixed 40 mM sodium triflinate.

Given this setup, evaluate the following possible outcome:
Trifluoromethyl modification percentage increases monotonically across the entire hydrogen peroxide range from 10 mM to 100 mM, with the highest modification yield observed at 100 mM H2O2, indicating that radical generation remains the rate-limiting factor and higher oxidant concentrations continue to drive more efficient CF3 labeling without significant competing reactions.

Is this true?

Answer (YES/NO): NO